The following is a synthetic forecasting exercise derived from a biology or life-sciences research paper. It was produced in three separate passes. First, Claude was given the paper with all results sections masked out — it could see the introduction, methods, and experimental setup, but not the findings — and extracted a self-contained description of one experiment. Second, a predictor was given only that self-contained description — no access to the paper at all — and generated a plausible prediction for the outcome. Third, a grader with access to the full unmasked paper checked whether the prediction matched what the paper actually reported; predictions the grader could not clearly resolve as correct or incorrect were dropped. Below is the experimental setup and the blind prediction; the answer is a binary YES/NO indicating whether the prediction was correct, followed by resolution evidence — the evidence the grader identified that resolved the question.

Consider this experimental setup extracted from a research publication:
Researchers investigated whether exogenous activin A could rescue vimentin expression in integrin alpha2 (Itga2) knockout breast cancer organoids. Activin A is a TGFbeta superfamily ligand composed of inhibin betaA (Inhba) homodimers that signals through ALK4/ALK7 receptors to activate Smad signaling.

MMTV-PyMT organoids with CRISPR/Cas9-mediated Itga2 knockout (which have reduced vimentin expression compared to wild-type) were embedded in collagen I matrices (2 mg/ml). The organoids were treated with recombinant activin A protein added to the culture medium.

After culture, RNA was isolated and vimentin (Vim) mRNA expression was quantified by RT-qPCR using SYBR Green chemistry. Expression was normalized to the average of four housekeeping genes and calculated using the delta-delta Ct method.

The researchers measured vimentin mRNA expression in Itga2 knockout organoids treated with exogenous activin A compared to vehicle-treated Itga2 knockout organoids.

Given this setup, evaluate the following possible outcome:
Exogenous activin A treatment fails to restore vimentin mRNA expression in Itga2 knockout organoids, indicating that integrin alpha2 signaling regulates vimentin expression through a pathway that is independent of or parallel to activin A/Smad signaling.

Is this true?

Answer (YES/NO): NO